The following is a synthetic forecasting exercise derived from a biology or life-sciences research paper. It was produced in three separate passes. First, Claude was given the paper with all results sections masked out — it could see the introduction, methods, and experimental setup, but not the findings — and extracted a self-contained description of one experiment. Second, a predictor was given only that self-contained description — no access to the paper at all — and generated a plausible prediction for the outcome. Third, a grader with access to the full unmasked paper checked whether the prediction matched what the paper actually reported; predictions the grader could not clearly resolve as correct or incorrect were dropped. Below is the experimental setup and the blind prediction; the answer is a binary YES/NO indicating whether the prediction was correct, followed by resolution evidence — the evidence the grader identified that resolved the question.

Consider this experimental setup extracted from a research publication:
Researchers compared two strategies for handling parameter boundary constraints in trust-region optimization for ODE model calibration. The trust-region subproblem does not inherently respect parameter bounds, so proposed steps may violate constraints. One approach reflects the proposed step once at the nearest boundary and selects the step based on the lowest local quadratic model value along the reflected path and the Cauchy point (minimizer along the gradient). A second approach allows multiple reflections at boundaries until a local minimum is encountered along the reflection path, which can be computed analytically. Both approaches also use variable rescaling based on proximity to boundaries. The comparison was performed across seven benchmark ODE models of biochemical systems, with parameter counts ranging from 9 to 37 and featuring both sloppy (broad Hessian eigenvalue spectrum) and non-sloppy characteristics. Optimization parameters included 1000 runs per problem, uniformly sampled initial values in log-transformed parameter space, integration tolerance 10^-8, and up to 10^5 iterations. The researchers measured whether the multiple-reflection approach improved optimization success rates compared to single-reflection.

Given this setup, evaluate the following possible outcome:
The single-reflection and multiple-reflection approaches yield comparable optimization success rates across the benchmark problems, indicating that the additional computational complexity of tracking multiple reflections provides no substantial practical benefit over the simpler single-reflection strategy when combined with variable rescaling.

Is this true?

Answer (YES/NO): NO